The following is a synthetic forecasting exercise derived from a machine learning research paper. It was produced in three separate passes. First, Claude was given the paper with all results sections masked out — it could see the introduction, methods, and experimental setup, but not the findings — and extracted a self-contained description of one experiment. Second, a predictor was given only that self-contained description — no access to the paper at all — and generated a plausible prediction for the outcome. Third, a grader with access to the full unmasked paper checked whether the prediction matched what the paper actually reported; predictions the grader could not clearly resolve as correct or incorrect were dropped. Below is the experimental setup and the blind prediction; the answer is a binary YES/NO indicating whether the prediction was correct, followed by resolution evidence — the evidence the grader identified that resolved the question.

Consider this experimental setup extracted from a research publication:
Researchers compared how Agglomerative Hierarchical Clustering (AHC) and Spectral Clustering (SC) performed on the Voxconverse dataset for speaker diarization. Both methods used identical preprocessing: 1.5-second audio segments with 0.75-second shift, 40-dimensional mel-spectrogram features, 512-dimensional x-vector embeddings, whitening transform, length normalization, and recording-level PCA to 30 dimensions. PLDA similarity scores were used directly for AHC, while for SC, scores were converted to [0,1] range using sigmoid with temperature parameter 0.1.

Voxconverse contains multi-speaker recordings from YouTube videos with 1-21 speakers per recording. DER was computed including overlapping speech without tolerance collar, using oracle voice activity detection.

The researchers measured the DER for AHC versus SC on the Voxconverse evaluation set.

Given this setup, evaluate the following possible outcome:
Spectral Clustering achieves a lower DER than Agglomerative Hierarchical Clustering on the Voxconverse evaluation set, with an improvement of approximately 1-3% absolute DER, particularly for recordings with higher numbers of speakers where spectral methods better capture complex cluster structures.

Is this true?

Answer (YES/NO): NO